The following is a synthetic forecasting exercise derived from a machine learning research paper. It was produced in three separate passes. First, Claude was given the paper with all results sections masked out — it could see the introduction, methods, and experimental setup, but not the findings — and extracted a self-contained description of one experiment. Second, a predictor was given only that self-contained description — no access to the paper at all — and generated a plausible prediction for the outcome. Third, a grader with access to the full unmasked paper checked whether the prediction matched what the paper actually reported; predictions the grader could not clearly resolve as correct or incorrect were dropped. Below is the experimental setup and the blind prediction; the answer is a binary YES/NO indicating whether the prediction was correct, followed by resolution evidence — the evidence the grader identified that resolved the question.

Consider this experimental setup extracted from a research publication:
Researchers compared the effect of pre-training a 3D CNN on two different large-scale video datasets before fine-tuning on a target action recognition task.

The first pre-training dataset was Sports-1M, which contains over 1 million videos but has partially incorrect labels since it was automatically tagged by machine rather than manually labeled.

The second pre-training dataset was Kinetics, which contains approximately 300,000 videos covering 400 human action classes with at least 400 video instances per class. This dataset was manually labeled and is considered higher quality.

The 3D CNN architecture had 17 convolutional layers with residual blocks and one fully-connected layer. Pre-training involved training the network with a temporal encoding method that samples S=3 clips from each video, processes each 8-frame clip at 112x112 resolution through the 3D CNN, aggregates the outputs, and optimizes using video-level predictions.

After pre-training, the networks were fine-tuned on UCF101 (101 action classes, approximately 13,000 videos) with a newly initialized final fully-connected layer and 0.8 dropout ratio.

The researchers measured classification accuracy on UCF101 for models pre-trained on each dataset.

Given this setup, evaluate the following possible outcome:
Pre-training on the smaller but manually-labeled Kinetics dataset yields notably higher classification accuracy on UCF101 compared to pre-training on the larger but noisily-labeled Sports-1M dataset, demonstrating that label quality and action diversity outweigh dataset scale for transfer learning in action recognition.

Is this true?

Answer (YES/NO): YES